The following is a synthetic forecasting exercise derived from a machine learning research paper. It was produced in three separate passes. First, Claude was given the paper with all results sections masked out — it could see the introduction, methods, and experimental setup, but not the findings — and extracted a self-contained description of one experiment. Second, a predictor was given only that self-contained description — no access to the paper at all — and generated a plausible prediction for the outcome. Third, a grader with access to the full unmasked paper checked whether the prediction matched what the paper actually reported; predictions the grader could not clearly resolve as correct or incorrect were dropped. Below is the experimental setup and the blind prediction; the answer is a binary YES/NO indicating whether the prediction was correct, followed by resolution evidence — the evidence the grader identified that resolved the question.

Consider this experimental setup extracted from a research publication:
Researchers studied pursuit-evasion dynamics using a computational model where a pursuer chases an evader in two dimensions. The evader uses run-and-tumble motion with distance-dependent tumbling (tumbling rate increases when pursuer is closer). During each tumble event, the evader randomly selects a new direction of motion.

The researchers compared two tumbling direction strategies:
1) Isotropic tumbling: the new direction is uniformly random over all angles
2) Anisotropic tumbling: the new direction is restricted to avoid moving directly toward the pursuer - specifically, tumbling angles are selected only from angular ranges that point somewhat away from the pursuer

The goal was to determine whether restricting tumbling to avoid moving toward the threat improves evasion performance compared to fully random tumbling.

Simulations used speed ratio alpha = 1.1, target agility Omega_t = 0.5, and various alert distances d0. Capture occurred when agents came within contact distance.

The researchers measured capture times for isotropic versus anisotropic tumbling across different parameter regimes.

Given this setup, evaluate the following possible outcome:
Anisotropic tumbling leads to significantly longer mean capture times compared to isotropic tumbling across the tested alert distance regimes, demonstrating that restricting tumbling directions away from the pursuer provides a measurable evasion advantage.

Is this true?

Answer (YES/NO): NO